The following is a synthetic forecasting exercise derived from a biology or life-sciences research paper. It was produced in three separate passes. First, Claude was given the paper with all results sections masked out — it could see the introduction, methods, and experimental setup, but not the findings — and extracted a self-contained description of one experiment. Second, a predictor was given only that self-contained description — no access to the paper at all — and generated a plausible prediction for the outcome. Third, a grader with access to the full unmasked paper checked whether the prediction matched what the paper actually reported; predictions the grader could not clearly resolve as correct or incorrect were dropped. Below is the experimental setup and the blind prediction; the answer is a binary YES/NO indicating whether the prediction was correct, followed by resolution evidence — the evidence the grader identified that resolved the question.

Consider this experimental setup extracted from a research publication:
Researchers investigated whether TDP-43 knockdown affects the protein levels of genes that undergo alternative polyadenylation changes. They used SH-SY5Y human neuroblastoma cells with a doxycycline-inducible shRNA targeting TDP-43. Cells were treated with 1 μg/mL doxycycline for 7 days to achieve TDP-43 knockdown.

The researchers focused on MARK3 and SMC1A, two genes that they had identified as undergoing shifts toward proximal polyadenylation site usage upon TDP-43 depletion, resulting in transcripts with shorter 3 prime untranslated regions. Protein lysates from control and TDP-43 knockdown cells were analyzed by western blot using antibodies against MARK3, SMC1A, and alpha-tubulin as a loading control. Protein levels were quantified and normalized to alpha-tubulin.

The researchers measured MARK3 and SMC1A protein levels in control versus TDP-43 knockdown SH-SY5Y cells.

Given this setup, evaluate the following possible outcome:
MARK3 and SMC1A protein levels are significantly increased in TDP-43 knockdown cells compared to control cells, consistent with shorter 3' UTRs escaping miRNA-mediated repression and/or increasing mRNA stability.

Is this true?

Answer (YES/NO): NO